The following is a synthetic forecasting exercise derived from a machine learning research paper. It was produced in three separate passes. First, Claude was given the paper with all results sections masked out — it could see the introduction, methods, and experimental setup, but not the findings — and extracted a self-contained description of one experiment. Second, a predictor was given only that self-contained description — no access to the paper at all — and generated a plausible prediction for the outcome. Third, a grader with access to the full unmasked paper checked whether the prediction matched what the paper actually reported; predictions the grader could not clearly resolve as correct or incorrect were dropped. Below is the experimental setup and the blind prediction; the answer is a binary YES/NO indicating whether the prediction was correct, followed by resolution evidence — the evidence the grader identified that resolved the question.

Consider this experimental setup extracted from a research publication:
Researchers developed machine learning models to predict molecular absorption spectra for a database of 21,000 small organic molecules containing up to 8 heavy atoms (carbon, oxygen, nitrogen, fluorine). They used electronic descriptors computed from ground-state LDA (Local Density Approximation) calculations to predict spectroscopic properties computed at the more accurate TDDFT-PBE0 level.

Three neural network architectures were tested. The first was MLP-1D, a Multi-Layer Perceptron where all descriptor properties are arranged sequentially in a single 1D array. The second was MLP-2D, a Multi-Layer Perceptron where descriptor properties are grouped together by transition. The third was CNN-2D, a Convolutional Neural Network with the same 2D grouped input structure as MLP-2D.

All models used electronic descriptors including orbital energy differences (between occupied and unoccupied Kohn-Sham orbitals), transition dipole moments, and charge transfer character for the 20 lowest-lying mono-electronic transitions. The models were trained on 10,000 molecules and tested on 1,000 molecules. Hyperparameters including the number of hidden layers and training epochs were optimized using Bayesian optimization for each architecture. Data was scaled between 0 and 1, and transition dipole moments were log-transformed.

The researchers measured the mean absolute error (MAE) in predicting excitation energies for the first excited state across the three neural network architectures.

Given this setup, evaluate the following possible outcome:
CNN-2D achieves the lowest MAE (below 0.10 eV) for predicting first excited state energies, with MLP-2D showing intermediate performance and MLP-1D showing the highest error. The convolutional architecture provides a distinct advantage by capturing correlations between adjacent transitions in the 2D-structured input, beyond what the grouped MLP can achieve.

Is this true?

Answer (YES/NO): NO